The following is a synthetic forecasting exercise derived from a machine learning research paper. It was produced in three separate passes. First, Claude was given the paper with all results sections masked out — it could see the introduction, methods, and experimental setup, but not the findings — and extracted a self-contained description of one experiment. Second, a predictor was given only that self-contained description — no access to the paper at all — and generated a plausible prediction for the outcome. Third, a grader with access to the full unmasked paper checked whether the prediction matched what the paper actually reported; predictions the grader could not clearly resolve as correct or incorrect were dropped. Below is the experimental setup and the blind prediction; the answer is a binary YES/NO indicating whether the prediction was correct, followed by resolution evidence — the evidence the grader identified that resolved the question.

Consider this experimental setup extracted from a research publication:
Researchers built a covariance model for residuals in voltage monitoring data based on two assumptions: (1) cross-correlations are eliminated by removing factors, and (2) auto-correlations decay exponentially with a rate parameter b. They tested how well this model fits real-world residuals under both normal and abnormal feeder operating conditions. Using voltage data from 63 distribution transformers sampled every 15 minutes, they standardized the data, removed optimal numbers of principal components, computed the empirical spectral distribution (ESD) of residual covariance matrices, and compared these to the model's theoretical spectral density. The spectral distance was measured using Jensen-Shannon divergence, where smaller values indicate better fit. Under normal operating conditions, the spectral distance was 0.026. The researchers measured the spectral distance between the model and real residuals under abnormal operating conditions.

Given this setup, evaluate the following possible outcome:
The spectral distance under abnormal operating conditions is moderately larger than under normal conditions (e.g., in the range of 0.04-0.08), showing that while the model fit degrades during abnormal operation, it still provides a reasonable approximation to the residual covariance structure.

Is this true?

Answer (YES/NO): NO